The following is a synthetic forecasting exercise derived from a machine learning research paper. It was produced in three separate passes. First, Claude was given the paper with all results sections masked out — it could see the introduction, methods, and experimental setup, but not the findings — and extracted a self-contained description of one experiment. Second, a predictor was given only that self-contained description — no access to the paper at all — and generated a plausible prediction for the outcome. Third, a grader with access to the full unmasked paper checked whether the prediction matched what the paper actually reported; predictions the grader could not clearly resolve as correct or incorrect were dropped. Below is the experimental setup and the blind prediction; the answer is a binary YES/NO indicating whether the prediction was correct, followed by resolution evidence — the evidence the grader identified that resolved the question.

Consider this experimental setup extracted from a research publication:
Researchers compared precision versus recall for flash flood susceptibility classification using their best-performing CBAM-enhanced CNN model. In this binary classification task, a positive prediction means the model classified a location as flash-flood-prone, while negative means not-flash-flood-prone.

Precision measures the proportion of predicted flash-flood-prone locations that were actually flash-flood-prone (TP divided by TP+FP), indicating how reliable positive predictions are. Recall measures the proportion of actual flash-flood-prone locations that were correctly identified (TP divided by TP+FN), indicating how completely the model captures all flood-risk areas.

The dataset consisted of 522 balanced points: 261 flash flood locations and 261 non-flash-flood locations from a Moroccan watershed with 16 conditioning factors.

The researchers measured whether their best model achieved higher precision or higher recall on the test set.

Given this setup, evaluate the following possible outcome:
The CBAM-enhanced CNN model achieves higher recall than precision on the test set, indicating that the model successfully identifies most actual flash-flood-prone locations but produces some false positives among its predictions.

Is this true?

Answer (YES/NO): NO